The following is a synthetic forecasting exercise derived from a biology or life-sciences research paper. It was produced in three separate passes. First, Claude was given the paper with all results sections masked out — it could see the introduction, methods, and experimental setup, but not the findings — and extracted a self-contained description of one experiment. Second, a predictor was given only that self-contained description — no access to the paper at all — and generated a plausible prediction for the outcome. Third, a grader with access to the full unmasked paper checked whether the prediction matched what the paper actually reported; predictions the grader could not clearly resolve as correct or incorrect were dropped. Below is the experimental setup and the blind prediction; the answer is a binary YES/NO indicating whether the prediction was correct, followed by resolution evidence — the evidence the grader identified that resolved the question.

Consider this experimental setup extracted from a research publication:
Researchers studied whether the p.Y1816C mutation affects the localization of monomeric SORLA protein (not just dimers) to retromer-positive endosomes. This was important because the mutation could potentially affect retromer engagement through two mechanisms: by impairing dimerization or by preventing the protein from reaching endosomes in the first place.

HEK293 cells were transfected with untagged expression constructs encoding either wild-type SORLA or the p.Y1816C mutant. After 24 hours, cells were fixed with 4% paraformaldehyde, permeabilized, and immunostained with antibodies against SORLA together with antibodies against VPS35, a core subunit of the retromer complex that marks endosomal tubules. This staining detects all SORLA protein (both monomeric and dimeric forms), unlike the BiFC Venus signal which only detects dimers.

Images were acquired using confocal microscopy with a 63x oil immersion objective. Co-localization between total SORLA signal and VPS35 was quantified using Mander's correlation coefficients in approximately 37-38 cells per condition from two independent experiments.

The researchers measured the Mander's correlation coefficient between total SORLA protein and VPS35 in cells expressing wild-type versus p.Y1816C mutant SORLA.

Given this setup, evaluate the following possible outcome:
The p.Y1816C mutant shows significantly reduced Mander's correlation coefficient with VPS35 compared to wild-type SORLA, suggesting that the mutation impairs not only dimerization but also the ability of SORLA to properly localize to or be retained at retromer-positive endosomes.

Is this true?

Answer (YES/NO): YES